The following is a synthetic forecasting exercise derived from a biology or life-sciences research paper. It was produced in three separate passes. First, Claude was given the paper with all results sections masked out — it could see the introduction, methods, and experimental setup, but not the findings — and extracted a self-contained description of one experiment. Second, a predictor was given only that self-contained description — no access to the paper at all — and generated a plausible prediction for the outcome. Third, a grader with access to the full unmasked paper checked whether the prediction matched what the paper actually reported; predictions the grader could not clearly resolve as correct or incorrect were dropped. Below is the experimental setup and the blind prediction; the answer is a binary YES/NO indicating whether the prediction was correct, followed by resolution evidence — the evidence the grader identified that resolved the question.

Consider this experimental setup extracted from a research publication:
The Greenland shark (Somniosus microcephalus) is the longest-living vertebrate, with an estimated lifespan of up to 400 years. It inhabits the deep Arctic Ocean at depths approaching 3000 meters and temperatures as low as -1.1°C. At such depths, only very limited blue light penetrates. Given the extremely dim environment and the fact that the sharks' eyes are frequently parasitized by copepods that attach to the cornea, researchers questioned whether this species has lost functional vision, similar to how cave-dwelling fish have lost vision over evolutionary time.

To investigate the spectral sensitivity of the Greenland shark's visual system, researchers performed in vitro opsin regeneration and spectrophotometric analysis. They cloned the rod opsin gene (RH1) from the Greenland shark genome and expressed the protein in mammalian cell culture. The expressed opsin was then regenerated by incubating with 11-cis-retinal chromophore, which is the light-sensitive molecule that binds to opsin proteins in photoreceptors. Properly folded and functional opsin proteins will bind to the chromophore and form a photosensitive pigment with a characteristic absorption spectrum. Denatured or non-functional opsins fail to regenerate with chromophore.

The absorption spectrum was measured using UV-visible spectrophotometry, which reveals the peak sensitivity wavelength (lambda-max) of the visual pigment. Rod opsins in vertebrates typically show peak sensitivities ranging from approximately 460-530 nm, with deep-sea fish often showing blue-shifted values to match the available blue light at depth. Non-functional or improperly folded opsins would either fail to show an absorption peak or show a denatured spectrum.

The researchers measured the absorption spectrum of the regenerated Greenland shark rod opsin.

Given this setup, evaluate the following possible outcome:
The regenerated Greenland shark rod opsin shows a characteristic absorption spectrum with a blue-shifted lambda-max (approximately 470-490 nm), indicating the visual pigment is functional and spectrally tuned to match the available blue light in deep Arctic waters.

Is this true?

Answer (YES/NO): NO